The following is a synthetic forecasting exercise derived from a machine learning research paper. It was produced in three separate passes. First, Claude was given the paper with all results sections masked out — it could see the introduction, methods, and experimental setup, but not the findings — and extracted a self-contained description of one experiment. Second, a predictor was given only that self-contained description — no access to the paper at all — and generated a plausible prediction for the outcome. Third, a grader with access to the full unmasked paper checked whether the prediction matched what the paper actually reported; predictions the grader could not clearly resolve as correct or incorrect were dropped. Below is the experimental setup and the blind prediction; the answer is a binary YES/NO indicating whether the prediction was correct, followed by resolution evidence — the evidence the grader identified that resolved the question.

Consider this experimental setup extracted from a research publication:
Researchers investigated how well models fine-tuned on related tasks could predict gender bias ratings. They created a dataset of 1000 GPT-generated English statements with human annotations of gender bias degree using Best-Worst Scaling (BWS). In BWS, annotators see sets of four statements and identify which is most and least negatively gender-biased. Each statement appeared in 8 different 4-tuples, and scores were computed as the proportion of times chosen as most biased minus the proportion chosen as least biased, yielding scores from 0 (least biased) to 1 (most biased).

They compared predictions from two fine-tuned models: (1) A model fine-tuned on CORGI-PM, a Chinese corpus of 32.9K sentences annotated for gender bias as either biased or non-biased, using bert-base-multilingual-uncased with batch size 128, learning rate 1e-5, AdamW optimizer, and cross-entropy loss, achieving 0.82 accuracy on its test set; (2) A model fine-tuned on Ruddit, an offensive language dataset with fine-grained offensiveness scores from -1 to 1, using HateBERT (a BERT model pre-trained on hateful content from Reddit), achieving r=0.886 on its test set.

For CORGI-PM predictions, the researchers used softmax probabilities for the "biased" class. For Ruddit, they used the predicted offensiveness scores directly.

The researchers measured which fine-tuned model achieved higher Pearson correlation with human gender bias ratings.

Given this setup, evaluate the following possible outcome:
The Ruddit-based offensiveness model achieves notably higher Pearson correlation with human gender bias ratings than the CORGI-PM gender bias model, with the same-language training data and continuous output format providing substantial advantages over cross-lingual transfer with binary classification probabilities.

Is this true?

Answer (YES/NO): NO